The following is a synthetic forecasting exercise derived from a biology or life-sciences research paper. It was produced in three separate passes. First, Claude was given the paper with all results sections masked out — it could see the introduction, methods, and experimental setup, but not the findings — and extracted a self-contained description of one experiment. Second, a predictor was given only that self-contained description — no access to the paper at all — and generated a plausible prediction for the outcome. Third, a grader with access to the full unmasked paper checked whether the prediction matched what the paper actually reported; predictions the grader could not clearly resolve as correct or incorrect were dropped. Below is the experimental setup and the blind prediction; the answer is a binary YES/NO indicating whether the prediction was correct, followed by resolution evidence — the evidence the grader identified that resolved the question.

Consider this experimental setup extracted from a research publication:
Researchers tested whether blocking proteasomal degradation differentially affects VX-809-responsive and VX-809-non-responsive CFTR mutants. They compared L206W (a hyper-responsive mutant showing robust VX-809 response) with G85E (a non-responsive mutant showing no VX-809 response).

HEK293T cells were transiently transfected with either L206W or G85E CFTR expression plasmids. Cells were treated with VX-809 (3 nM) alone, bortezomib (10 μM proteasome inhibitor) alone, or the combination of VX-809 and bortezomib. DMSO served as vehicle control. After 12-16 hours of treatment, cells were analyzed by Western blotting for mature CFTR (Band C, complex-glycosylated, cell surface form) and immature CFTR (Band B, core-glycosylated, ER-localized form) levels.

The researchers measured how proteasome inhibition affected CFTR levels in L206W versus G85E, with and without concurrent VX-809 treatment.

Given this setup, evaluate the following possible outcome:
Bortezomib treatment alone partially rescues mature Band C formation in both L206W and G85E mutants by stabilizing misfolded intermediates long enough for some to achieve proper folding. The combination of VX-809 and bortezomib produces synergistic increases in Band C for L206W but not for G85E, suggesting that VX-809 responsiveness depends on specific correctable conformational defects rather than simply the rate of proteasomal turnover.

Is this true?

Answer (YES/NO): NO